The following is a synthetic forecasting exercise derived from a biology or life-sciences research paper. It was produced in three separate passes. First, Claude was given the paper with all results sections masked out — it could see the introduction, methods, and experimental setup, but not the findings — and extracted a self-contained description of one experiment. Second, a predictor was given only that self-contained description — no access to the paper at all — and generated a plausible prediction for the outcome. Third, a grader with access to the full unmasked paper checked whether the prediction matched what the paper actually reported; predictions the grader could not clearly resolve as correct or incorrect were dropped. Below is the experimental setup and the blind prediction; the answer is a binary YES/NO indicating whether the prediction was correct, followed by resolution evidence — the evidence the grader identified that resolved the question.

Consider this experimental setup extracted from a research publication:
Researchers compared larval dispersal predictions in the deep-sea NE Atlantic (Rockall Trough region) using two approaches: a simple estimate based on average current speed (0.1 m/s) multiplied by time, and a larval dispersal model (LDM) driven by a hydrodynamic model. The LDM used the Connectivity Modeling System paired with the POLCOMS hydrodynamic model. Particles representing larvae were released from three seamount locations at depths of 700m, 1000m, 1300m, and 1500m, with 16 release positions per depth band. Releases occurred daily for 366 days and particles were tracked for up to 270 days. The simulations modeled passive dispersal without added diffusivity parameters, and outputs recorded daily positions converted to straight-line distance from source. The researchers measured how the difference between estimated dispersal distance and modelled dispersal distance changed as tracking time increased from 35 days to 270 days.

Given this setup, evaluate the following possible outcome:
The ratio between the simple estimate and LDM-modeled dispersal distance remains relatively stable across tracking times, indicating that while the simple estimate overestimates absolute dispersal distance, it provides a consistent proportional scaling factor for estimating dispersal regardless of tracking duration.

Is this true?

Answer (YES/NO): NO